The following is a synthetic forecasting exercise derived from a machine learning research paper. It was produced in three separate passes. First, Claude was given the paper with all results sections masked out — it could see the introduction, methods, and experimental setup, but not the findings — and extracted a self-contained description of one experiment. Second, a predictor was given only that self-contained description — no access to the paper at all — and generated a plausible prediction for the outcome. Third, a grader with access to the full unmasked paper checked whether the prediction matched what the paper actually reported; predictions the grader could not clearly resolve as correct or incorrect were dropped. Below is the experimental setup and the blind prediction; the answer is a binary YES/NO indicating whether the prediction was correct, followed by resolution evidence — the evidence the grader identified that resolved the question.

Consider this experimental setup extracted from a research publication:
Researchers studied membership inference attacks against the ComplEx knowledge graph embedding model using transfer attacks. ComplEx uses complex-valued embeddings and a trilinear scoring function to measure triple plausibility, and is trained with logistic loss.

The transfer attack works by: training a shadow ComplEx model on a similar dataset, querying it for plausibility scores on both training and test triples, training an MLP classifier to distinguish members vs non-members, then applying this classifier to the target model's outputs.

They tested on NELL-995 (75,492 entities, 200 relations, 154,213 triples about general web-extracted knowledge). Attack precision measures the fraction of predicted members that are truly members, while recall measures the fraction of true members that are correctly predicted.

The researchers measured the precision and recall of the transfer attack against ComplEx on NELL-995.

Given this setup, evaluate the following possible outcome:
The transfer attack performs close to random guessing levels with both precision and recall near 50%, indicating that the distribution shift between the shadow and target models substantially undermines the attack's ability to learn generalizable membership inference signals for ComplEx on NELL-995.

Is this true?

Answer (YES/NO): NO